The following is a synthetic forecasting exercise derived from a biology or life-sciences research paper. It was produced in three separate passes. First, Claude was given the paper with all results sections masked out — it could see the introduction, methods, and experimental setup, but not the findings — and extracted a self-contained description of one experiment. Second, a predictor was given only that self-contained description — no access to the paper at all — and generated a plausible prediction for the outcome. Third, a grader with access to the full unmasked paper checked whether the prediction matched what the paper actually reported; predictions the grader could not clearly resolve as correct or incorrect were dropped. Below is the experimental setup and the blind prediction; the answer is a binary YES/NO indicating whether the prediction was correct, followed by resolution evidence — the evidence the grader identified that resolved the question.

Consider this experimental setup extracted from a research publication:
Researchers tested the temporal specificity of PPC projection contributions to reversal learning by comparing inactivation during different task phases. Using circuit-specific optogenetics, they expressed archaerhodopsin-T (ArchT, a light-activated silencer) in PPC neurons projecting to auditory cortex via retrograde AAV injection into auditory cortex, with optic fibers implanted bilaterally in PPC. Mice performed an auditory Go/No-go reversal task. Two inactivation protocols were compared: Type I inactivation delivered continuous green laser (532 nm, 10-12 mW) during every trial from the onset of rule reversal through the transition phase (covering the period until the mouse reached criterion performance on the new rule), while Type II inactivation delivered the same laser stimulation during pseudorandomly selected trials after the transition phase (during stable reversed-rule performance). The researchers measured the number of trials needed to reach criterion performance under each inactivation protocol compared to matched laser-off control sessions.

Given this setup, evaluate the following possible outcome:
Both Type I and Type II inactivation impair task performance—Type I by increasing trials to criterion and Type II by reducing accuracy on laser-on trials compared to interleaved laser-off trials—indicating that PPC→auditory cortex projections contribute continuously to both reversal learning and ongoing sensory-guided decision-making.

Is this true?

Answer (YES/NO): NO